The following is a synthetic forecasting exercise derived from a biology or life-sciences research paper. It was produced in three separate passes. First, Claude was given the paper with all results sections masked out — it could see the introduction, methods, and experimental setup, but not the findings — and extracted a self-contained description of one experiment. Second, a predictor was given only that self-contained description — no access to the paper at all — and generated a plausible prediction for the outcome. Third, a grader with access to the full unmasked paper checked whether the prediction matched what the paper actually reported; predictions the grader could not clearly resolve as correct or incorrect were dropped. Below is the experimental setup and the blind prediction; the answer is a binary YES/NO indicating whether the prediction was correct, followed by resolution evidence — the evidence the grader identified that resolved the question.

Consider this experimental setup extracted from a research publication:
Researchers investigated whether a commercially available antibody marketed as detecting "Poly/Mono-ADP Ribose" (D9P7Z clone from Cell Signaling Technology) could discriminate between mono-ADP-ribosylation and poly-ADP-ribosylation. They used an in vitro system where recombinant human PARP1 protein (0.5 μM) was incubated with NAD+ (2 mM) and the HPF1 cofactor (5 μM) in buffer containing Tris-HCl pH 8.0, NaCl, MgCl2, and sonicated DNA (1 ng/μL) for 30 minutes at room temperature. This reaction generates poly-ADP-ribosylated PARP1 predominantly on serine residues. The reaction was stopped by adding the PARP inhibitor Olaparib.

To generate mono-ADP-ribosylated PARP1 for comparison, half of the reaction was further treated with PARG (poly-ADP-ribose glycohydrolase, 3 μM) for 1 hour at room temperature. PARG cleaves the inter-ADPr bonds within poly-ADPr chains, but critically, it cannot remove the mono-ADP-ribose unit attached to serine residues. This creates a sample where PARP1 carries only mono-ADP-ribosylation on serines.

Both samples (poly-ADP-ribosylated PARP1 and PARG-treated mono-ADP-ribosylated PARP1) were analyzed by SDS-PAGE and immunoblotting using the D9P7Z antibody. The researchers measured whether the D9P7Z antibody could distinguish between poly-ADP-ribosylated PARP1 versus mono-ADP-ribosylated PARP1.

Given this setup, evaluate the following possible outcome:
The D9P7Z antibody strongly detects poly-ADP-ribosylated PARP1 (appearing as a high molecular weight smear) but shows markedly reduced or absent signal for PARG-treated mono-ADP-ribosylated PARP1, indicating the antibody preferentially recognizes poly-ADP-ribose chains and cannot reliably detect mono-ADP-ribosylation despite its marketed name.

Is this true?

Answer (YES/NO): NO